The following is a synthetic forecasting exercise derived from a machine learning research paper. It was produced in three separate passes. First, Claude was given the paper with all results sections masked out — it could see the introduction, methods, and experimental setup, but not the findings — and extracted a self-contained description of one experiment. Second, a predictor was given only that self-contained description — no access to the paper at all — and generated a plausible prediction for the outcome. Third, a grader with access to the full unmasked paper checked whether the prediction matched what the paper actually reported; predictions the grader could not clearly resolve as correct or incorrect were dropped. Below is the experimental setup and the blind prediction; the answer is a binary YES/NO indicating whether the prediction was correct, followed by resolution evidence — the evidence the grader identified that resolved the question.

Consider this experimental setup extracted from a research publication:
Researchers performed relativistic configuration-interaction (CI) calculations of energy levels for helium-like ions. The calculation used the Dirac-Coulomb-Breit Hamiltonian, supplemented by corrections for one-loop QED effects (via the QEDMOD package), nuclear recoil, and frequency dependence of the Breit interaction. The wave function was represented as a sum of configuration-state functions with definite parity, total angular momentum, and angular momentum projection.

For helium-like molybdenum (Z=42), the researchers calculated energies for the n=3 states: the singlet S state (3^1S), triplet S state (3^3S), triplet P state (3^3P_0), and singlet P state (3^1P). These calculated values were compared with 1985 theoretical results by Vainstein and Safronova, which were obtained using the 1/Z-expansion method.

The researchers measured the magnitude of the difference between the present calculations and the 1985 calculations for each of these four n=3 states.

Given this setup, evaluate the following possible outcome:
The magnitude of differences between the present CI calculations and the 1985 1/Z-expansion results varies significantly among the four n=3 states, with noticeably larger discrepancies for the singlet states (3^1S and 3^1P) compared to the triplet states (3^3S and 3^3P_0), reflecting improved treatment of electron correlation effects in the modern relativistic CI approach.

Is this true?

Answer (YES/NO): NO